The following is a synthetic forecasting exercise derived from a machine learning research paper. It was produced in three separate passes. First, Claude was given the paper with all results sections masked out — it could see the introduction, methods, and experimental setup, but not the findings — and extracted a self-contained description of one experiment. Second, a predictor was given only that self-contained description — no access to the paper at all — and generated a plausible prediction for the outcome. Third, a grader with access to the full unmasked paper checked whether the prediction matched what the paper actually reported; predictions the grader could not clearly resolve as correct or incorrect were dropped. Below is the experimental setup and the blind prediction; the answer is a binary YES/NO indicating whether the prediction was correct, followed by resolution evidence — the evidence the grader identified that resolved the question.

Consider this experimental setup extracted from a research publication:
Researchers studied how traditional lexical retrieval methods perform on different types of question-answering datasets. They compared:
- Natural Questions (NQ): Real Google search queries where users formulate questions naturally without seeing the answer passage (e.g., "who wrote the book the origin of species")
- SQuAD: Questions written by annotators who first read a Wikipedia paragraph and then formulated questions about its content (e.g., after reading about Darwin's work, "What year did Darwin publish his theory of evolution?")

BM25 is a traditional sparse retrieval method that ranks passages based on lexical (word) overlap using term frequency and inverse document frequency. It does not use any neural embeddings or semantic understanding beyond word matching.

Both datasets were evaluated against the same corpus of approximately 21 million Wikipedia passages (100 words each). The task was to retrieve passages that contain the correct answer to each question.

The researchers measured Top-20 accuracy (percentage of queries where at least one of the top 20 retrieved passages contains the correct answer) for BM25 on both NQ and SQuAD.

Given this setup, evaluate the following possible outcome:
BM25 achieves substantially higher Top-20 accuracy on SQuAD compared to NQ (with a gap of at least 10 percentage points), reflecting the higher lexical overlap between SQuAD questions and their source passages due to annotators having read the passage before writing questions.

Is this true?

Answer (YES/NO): NO